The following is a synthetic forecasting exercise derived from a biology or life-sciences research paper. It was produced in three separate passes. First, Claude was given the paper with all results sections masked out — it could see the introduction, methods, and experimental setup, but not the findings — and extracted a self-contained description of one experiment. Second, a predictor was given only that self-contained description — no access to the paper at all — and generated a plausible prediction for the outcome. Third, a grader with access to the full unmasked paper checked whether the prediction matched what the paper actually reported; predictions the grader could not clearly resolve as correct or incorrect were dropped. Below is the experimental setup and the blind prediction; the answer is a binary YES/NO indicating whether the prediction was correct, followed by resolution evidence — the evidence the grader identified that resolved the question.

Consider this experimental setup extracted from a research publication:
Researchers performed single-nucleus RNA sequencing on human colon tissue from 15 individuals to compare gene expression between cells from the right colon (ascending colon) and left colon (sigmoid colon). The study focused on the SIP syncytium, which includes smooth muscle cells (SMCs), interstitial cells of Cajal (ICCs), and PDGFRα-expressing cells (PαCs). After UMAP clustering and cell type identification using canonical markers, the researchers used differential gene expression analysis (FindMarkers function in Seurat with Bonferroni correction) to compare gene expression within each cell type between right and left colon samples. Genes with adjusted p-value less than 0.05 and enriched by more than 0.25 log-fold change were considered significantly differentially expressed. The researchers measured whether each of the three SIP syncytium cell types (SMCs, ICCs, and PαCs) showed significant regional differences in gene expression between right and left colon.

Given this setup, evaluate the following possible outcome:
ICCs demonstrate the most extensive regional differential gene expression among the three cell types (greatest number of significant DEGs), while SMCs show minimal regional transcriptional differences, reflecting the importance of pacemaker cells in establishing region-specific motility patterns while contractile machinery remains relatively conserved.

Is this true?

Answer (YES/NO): NO